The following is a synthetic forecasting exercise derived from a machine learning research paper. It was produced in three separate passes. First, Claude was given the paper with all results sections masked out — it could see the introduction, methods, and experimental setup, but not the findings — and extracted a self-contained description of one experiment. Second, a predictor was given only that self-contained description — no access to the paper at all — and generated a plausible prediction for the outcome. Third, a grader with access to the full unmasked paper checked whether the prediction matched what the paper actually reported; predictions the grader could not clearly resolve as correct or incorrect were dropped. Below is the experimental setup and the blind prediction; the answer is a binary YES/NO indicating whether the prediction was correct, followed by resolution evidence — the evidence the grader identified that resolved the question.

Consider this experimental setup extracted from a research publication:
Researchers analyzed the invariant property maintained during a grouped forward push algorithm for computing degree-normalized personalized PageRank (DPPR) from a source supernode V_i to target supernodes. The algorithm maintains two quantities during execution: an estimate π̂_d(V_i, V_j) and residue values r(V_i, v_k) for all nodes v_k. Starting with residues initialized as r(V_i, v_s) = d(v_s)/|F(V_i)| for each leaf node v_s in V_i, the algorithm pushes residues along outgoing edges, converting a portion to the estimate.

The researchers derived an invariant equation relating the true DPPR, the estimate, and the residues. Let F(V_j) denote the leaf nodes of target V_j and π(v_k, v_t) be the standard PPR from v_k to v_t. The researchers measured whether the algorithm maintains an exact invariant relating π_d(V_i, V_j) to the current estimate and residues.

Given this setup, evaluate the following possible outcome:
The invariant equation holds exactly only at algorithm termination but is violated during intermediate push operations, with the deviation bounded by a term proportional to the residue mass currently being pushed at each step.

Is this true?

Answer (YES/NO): NO